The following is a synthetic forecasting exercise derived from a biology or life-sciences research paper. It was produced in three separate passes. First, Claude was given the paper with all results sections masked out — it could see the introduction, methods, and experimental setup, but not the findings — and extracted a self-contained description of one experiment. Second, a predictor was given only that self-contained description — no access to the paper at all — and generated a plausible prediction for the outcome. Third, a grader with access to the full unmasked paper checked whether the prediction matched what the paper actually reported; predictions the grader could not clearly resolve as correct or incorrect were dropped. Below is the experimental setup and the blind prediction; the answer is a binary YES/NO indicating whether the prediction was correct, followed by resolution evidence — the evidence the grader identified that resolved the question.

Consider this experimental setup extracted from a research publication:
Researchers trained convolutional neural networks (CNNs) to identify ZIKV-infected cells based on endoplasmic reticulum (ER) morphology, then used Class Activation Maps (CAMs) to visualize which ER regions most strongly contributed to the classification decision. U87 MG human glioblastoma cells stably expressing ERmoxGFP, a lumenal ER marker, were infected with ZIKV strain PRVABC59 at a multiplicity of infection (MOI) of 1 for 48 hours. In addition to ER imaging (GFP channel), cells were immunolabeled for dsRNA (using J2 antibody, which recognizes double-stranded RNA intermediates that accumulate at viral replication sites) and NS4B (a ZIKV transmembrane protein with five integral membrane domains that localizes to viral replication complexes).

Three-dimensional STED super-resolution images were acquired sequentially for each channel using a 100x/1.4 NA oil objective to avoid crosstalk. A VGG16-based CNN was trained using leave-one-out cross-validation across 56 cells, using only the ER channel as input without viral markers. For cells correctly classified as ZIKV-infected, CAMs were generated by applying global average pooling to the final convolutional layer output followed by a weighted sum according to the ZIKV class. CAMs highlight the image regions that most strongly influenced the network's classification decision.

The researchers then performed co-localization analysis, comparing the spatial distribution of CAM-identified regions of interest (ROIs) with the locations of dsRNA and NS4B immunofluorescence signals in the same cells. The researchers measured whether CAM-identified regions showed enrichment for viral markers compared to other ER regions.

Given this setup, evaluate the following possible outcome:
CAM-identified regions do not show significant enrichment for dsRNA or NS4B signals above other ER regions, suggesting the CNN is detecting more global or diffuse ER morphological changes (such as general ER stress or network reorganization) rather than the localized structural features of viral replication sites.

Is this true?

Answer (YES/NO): NO